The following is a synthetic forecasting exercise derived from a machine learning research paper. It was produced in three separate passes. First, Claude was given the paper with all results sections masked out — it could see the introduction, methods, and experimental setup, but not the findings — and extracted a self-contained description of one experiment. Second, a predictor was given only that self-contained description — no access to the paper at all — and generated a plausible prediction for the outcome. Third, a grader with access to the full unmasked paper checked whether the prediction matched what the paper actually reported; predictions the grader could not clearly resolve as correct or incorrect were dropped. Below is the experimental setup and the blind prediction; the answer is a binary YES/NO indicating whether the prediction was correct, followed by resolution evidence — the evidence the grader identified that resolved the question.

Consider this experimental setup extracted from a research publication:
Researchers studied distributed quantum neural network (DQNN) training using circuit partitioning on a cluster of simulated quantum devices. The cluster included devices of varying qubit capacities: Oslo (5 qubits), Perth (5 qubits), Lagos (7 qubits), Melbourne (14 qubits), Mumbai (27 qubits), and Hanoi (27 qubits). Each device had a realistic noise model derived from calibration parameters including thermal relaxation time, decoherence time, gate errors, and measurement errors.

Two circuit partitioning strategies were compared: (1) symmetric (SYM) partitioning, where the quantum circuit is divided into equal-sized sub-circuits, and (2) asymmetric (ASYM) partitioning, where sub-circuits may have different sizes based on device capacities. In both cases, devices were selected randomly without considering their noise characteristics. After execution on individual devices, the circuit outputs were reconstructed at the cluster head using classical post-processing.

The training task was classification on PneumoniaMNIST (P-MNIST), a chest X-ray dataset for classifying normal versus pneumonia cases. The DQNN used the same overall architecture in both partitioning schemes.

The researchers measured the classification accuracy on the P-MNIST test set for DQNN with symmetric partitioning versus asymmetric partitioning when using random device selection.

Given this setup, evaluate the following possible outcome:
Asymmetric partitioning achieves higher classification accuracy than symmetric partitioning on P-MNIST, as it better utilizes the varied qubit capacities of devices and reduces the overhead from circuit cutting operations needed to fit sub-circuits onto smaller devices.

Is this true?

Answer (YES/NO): NO